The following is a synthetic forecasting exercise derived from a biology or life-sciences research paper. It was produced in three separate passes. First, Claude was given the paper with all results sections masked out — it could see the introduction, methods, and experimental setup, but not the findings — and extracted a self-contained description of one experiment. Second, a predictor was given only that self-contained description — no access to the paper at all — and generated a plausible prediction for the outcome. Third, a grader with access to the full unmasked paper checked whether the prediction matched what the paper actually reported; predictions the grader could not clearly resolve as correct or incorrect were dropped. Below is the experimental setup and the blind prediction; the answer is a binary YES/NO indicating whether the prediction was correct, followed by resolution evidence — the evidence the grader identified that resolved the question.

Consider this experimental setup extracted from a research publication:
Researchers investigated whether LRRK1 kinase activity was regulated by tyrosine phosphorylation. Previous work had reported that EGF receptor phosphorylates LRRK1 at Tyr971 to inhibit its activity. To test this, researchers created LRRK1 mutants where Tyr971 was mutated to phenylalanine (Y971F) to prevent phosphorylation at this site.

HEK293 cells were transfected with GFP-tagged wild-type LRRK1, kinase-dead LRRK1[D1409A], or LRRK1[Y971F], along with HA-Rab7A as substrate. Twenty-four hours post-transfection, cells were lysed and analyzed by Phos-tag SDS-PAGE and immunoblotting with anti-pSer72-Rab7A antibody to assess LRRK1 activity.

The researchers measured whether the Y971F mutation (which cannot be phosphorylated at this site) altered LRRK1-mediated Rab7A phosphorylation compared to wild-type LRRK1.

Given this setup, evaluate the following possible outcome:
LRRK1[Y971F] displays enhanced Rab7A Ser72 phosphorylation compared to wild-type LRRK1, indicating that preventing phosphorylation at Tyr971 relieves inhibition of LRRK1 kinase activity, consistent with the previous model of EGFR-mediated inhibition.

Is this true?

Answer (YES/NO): YES